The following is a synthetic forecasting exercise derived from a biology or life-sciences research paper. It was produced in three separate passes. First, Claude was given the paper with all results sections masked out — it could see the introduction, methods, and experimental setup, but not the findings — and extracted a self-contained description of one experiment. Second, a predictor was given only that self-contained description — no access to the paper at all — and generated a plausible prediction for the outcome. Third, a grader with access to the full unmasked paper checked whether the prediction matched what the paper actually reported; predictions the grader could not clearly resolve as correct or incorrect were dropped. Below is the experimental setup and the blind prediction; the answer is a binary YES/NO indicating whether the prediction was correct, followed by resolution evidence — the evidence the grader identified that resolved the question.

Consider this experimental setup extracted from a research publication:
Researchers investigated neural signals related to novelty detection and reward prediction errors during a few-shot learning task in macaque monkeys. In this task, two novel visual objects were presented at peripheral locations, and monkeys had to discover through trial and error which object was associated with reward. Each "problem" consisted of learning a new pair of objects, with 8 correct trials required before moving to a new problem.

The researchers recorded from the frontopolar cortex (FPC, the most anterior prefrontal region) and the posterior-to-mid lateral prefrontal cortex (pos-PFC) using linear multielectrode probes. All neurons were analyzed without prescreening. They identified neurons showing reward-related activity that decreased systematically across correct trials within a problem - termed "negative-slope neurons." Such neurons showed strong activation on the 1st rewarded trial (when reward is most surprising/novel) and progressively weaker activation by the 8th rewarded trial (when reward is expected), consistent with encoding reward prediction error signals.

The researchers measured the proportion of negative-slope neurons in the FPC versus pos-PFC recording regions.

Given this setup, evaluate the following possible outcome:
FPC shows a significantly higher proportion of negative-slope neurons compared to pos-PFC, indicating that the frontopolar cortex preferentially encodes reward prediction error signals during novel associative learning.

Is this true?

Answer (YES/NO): NO